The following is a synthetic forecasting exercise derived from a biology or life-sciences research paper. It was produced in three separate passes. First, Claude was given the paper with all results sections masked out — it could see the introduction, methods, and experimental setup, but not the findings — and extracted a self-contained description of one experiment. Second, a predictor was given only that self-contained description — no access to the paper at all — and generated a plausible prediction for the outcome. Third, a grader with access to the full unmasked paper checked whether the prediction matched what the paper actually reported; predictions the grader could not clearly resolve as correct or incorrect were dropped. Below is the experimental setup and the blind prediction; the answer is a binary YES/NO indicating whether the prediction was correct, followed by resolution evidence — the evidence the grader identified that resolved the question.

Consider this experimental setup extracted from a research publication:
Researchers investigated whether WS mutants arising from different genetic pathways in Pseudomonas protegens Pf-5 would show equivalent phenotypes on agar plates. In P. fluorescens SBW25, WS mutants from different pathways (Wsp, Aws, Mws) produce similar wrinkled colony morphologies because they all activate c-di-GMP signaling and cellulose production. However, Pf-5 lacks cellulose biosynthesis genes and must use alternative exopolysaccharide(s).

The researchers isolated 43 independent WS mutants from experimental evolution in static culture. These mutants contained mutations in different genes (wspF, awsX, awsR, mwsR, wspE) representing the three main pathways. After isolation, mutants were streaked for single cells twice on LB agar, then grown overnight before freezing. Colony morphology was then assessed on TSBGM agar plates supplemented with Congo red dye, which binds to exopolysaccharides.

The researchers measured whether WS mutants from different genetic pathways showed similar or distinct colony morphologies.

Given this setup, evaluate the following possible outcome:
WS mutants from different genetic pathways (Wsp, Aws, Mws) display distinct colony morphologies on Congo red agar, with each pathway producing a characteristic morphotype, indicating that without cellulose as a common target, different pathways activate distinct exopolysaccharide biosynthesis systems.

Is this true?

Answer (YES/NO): NO